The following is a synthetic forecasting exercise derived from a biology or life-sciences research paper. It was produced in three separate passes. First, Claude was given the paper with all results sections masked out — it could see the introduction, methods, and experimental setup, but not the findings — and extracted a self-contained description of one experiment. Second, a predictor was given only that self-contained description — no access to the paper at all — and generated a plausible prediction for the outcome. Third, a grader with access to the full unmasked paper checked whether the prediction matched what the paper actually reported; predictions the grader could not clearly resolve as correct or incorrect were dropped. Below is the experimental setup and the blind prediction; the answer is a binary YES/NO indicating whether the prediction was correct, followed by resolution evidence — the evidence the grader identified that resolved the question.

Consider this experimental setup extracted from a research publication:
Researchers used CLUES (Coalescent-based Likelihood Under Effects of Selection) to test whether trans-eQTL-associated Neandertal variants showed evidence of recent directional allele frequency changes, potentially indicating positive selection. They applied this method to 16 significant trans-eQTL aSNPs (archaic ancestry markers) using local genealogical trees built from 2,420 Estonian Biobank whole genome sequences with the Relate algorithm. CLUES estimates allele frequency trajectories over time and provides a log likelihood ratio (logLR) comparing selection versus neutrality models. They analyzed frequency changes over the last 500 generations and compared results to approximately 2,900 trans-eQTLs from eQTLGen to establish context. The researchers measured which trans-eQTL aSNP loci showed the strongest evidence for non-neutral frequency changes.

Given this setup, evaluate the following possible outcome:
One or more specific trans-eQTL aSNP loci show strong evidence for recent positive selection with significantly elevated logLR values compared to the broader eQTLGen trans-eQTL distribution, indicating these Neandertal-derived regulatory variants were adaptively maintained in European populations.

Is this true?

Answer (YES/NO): YES